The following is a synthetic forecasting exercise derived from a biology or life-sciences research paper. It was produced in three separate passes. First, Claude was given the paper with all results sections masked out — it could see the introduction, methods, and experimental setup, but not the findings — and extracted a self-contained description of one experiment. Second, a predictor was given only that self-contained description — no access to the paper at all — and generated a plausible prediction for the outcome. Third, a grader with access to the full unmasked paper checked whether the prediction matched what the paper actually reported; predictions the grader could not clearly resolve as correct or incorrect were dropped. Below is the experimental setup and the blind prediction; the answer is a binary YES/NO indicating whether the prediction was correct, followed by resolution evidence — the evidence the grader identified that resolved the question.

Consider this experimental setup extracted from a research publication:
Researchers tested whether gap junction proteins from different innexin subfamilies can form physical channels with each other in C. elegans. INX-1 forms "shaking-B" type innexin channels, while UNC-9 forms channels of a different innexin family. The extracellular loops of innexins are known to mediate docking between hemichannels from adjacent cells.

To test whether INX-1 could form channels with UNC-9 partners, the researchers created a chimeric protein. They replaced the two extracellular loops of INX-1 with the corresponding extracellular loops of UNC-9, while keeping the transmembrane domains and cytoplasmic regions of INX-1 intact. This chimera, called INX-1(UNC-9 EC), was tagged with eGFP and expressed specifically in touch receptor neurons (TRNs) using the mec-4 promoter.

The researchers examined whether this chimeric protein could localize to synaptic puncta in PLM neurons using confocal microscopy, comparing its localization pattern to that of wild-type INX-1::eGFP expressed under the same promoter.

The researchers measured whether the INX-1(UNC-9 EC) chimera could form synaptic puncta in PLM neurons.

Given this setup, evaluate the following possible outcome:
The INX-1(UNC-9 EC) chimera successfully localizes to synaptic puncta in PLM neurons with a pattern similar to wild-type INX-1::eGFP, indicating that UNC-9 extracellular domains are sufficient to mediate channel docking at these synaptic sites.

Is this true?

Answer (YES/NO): NO